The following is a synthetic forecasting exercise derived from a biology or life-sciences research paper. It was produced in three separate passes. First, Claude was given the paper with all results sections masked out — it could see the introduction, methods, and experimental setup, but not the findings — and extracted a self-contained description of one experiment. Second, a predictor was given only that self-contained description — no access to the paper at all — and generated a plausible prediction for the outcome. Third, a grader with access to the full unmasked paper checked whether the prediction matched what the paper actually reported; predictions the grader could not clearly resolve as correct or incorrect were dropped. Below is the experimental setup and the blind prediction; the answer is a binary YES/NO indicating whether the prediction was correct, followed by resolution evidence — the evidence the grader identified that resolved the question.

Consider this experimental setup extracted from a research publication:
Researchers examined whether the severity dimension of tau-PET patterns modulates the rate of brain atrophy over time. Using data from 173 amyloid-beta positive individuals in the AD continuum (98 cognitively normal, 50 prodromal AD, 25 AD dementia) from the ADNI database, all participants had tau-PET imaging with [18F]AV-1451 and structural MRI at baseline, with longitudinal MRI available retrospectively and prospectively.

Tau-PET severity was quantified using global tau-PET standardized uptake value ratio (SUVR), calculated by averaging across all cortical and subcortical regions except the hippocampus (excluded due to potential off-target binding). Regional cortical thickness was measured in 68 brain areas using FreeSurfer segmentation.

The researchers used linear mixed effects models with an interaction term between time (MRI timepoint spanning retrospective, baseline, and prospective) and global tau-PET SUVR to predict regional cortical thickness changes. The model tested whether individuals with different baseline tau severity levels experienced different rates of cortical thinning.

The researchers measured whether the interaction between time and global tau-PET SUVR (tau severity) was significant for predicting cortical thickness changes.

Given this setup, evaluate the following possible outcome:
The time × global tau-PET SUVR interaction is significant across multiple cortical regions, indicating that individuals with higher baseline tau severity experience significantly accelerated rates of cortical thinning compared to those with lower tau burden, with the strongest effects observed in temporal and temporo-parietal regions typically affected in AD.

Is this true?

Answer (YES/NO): NO